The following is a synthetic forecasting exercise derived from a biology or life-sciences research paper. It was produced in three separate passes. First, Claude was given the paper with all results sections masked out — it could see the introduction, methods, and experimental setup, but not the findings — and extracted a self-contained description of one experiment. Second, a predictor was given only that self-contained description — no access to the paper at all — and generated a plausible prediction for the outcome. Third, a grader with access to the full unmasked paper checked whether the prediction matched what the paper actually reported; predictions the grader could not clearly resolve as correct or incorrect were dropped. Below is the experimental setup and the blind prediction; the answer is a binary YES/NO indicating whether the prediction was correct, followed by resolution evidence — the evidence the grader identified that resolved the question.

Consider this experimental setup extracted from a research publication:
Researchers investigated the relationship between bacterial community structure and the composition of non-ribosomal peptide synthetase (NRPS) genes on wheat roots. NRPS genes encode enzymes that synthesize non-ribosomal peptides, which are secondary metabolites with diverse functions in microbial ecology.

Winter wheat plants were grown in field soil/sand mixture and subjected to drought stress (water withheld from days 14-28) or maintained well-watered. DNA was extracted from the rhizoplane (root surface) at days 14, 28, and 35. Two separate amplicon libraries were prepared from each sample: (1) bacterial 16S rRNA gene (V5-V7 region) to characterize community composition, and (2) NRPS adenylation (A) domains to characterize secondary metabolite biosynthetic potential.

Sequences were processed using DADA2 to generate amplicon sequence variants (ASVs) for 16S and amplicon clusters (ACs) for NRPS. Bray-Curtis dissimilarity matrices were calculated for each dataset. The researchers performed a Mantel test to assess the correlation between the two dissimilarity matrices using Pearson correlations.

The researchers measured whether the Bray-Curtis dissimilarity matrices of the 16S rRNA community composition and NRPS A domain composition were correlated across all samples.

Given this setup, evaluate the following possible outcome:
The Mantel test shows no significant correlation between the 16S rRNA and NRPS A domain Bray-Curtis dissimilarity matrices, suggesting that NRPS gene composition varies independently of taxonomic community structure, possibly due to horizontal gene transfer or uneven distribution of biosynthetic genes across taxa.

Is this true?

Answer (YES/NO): NO